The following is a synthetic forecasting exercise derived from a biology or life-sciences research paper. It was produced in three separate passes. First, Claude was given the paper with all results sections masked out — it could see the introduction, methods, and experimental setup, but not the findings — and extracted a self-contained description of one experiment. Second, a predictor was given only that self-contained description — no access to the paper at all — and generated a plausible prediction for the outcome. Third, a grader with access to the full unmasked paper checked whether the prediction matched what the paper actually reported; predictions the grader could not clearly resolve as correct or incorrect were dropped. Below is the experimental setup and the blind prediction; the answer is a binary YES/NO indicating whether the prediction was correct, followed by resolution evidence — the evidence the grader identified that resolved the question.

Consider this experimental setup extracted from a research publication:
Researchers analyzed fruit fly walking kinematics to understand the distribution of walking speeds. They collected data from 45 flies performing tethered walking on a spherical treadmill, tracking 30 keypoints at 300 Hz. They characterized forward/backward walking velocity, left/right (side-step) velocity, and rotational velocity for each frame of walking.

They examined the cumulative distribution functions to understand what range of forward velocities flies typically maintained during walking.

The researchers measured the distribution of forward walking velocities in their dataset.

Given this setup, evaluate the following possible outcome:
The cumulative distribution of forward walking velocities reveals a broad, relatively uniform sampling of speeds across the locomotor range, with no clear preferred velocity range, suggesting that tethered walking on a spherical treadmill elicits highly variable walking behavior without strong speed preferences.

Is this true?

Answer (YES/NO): NO